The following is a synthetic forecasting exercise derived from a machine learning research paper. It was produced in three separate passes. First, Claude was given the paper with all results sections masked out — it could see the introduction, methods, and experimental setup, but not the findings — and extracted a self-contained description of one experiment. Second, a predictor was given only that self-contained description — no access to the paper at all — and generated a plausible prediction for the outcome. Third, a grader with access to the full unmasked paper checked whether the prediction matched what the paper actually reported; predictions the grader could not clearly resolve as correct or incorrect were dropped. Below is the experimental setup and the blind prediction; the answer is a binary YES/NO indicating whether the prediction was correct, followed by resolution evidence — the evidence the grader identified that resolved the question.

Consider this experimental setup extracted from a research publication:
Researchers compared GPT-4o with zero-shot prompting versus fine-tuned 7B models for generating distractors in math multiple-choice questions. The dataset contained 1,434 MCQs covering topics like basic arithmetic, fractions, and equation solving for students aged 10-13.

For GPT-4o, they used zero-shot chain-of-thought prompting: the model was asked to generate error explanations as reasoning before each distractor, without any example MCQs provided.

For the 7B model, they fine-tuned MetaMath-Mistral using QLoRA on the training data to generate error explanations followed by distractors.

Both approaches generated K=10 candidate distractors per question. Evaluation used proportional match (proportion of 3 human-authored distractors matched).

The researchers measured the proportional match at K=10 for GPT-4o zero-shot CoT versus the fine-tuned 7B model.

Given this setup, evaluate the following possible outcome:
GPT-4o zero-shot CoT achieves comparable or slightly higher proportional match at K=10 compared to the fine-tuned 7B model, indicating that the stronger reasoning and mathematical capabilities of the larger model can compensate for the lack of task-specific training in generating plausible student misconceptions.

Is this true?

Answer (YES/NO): NO